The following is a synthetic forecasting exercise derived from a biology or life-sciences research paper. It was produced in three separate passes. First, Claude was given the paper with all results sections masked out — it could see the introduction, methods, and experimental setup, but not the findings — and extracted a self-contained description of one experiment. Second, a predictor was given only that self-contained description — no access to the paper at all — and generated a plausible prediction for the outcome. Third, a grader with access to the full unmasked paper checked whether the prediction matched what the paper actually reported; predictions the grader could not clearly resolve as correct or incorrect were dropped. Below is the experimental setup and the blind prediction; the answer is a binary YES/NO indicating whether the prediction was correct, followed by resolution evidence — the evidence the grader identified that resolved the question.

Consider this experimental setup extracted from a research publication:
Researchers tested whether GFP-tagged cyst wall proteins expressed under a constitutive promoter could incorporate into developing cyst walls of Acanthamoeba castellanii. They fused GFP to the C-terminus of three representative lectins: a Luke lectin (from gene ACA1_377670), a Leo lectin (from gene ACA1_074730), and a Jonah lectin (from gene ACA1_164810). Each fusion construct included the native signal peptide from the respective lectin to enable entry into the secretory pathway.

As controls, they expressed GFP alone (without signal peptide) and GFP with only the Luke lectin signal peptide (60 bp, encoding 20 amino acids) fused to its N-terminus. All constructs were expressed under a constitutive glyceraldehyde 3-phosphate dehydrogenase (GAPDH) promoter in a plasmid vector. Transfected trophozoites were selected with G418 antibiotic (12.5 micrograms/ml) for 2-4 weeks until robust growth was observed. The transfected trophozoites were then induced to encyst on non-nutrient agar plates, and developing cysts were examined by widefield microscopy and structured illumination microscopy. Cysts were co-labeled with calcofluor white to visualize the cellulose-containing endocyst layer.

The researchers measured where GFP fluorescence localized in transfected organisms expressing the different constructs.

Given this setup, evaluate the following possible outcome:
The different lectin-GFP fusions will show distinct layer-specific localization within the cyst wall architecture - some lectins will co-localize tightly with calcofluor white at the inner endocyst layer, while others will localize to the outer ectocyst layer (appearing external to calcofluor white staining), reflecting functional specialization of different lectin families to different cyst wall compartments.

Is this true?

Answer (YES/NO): YES